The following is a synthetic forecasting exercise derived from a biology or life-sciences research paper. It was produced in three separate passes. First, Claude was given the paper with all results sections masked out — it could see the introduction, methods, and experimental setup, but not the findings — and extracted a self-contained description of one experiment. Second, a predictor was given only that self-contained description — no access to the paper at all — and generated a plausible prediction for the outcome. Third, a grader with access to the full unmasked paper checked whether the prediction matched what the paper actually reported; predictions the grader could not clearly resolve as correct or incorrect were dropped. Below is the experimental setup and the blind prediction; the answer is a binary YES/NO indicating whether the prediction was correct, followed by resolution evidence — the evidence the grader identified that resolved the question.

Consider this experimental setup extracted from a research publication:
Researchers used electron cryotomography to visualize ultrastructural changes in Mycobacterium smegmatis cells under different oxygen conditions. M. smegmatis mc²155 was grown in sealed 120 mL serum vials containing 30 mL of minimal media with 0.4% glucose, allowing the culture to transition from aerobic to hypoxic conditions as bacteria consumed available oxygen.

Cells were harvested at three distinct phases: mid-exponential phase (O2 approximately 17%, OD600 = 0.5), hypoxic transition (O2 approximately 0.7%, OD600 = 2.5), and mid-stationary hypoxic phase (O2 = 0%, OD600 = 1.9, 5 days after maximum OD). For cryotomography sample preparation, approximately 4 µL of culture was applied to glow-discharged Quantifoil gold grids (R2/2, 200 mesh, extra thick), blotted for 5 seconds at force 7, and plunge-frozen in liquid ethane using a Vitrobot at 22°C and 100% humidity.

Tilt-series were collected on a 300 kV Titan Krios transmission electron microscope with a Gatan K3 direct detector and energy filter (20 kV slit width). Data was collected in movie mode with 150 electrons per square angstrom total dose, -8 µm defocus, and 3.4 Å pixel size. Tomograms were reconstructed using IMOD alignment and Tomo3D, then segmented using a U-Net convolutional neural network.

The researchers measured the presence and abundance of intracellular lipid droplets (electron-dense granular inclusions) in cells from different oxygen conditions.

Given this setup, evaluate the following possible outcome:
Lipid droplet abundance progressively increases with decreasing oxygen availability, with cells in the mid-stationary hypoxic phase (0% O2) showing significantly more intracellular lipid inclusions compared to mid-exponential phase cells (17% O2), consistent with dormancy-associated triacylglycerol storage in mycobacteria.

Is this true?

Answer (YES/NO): NO